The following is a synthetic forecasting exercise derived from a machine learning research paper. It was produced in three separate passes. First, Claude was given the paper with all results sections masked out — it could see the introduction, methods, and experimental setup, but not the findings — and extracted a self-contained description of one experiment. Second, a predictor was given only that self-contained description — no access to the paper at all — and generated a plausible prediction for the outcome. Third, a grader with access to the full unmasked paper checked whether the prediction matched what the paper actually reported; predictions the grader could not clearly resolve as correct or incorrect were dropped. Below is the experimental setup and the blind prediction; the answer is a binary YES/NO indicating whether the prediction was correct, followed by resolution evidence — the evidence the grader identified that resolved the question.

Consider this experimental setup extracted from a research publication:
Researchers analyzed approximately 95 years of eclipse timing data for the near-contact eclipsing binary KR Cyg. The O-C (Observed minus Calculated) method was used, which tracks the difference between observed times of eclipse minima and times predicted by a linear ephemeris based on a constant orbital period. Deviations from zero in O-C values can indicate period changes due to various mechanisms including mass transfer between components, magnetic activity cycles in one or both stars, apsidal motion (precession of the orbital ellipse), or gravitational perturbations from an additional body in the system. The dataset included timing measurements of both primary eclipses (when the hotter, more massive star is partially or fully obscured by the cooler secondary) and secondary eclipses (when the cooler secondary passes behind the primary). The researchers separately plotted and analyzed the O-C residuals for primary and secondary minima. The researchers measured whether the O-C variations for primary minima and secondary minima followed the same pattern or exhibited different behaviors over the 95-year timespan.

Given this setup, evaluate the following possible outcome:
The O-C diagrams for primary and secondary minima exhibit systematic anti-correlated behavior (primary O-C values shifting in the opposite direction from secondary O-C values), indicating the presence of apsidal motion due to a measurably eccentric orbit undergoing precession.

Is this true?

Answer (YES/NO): NO